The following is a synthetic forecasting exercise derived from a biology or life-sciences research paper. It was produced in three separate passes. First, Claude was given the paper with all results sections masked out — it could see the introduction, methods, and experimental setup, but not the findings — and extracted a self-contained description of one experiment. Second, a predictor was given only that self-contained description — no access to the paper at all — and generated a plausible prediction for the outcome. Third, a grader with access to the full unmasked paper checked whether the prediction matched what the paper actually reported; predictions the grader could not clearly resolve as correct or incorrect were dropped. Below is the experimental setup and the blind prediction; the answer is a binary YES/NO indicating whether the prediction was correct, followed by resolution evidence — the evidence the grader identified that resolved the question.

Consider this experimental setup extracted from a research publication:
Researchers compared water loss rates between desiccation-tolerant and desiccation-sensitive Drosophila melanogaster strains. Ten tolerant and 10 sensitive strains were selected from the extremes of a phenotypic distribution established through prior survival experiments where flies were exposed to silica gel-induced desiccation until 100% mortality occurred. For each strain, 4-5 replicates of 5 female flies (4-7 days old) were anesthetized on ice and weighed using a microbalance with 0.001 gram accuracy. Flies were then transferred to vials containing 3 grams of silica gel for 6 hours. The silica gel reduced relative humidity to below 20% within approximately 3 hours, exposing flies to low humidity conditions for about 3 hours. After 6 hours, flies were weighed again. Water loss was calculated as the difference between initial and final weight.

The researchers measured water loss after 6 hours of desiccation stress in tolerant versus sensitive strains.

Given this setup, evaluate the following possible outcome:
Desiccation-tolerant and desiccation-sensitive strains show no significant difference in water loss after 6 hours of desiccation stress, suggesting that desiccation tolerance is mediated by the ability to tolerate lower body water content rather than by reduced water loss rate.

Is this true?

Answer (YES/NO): NO